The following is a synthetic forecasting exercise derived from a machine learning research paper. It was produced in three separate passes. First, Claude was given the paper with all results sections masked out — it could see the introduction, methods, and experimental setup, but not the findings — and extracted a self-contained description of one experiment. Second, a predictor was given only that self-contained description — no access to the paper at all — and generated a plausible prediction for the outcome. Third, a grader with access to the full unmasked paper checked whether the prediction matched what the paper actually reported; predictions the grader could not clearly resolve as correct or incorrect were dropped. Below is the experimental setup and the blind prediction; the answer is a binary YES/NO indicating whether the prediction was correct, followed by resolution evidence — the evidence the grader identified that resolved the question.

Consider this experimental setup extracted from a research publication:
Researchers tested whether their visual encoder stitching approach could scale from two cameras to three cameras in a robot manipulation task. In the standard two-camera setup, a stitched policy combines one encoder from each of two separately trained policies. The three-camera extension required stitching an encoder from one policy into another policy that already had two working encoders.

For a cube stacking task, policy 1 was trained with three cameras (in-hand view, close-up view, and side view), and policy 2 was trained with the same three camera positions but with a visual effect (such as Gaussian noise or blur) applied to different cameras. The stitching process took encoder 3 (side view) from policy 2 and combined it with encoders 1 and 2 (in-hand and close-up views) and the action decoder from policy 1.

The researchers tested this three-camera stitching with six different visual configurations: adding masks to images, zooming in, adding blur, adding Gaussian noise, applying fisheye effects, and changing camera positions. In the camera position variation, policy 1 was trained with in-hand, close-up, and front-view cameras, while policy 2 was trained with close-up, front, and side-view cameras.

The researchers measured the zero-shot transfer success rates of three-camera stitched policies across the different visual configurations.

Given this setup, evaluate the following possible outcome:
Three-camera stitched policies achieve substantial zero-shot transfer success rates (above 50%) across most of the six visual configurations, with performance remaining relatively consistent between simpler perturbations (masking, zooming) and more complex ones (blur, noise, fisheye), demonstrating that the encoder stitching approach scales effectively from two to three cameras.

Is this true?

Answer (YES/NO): YES